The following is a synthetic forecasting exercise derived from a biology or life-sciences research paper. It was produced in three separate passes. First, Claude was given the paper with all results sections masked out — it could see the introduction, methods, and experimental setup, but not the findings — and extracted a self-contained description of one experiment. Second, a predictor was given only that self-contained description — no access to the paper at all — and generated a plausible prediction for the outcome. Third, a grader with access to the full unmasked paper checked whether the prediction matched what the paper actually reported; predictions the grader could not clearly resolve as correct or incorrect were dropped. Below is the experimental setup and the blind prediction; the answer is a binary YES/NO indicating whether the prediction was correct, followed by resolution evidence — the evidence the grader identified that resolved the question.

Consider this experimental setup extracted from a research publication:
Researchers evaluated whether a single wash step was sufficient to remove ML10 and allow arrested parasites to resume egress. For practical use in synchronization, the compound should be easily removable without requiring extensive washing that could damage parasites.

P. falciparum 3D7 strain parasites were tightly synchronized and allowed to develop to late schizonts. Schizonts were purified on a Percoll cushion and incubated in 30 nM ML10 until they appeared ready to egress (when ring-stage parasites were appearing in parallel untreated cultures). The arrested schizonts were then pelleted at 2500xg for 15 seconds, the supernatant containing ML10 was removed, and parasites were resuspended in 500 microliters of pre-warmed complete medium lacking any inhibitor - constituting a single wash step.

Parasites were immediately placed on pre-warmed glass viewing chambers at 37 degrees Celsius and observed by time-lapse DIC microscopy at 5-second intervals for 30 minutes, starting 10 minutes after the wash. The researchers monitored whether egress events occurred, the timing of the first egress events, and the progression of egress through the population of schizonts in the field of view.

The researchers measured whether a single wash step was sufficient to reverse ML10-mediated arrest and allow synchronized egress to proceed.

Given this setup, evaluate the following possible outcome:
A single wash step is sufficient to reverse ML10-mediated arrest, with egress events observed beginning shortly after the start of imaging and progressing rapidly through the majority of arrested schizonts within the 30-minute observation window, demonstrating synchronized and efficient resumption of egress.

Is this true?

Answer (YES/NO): YES